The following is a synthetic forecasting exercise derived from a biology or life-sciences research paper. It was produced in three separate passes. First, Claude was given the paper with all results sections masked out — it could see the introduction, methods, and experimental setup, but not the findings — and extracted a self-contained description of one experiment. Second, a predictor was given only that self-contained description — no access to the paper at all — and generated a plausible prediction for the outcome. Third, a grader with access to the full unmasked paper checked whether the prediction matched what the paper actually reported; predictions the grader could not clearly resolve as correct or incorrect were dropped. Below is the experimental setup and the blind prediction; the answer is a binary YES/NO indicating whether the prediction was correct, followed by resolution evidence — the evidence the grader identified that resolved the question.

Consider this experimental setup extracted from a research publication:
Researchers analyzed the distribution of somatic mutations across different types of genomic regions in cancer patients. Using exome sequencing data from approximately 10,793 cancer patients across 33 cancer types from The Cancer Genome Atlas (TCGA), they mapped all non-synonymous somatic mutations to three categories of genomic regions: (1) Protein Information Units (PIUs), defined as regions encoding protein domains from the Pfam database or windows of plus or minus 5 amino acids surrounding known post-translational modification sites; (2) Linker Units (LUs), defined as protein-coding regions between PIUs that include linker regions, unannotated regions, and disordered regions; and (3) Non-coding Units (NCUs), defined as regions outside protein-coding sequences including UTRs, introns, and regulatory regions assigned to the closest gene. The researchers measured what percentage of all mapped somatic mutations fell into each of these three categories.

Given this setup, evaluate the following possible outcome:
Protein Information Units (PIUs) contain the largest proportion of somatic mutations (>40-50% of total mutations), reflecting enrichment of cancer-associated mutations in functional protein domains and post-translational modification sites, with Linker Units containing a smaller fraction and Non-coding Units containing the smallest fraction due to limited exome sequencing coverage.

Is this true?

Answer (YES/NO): YES